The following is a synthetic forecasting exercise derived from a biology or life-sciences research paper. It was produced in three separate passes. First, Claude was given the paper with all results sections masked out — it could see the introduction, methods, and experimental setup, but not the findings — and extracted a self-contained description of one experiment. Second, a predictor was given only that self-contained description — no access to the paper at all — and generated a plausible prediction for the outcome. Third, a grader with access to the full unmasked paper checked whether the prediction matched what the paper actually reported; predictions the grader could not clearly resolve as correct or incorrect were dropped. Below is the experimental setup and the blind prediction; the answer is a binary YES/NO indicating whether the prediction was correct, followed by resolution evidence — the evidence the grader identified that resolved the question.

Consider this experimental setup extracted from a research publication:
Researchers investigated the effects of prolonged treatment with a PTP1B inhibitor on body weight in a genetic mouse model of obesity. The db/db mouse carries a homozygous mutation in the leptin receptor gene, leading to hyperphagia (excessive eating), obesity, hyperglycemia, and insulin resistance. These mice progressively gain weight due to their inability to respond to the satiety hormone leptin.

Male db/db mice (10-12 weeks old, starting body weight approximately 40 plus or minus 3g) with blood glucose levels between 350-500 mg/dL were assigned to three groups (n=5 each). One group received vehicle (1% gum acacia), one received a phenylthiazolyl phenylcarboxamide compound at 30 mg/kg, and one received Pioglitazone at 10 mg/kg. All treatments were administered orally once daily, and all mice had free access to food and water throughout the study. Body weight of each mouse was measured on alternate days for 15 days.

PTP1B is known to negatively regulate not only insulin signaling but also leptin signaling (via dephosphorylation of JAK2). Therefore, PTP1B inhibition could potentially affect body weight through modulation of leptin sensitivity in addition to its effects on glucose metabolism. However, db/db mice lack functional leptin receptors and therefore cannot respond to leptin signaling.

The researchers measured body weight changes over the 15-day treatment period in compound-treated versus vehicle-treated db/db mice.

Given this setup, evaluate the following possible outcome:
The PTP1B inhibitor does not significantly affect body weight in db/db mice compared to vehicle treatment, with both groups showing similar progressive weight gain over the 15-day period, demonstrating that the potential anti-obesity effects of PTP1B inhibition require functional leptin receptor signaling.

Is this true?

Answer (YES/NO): NO